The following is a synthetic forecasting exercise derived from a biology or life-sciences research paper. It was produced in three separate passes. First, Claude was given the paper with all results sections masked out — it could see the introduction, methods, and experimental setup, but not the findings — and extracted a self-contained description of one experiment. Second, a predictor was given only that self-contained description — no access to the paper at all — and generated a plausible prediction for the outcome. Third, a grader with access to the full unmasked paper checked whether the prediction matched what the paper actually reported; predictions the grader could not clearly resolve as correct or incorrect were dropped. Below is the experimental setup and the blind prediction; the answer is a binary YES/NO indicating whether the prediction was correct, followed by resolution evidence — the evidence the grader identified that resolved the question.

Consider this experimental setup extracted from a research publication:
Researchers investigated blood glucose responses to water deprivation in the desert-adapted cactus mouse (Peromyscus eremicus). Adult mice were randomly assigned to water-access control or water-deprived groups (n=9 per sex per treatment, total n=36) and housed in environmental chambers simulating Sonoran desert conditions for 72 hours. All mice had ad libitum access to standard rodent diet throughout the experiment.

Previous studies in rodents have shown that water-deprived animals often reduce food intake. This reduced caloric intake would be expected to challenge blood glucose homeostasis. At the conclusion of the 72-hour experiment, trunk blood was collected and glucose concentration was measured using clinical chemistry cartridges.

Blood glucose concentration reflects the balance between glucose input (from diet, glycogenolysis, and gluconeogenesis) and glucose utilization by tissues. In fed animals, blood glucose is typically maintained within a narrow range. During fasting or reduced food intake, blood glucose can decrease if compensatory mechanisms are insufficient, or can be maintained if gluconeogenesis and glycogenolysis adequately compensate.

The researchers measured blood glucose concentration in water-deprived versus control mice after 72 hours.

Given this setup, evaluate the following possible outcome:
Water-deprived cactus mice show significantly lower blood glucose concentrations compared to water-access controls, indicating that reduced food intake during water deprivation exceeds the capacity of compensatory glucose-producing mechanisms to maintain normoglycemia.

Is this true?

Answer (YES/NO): NO